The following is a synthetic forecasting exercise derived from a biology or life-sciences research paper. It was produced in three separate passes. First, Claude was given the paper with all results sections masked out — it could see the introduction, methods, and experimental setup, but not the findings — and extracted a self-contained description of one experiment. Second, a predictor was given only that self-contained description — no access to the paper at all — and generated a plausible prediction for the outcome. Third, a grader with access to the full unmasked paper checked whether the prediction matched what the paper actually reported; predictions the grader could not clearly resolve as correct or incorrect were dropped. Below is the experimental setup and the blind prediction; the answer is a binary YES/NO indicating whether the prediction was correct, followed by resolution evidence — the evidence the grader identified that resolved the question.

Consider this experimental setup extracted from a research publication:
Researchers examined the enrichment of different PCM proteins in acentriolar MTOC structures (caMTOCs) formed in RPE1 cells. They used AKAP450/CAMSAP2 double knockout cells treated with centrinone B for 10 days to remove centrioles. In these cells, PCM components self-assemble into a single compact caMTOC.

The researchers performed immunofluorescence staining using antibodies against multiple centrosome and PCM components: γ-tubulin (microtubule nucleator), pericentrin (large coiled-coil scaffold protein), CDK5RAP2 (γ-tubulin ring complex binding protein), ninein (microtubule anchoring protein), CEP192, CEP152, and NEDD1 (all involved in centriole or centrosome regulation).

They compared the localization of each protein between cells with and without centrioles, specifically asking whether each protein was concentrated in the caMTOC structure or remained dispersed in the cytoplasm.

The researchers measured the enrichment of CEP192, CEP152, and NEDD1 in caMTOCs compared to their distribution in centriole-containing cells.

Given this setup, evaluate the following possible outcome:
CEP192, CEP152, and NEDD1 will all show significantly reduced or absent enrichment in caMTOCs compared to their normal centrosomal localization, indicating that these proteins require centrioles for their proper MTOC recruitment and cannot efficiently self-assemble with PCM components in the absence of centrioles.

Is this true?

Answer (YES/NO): YES